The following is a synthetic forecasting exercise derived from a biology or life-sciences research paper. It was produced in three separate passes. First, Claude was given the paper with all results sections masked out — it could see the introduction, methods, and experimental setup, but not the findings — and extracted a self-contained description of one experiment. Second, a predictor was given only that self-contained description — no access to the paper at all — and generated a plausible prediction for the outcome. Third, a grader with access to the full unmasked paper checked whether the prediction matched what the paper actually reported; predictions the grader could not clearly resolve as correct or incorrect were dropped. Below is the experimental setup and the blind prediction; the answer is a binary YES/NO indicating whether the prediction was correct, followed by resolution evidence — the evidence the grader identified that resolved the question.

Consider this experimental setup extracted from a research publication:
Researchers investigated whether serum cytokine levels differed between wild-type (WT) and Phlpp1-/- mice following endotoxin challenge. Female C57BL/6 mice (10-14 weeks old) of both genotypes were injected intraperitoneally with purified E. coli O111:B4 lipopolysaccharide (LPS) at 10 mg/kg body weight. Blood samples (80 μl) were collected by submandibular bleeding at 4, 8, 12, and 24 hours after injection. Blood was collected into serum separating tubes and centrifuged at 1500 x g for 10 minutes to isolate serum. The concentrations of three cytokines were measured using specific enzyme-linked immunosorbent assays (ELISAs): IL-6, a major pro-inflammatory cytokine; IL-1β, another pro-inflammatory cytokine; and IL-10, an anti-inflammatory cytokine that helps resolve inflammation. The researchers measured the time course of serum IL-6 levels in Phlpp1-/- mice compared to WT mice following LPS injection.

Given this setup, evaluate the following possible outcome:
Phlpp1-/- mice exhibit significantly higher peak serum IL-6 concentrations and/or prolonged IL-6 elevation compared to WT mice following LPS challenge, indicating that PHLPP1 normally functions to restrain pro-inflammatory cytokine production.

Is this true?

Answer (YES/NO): NO